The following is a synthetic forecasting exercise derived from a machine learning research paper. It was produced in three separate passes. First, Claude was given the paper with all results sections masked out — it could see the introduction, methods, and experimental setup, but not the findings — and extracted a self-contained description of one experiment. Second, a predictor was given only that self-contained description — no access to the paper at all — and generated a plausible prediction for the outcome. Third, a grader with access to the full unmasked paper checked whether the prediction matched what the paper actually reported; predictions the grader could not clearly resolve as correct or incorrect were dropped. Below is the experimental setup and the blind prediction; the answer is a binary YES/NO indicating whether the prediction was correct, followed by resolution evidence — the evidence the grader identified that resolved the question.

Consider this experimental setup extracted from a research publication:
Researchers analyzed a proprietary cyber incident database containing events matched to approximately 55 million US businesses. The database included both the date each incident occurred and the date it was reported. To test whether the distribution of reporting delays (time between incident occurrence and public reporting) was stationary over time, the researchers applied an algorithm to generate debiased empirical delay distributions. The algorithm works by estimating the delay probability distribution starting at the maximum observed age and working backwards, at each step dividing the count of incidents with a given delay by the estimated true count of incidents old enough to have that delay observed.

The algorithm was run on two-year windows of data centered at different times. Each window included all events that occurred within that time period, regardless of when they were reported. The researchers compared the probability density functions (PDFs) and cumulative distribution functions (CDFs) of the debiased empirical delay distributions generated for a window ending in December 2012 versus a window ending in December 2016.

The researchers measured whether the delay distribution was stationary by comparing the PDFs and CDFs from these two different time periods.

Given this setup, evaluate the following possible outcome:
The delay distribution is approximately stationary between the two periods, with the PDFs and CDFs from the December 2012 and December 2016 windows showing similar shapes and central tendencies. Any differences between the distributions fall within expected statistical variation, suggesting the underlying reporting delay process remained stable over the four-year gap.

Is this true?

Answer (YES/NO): NO